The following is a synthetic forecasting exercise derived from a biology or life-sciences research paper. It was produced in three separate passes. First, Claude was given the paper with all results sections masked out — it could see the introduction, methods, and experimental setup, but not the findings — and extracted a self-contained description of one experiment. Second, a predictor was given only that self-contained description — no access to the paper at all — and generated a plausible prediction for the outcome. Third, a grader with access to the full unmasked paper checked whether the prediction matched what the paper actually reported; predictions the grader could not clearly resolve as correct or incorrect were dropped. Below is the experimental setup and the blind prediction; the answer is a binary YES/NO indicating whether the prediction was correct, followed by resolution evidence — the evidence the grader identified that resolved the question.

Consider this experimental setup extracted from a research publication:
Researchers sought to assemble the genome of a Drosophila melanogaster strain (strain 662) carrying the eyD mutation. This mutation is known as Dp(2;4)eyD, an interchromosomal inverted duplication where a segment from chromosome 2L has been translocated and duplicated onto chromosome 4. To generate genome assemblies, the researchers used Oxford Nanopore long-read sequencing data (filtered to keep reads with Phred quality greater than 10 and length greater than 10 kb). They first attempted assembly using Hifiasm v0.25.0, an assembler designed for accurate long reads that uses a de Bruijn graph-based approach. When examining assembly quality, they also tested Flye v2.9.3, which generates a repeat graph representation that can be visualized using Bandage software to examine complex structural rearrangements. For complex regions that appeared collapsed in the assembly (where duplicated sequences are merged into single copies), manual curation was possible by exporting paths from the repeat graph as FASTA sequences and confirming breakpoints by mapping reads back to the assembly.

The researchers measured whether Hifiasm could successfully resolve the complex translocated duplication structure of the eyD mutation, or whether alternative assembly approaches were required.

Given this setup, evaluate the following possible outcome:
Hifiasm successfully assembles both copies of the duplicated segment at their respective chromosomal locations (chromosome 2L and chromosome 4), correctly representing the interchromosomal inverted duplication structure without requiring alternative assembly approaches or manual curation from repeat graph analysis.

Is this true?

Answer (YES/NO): NO